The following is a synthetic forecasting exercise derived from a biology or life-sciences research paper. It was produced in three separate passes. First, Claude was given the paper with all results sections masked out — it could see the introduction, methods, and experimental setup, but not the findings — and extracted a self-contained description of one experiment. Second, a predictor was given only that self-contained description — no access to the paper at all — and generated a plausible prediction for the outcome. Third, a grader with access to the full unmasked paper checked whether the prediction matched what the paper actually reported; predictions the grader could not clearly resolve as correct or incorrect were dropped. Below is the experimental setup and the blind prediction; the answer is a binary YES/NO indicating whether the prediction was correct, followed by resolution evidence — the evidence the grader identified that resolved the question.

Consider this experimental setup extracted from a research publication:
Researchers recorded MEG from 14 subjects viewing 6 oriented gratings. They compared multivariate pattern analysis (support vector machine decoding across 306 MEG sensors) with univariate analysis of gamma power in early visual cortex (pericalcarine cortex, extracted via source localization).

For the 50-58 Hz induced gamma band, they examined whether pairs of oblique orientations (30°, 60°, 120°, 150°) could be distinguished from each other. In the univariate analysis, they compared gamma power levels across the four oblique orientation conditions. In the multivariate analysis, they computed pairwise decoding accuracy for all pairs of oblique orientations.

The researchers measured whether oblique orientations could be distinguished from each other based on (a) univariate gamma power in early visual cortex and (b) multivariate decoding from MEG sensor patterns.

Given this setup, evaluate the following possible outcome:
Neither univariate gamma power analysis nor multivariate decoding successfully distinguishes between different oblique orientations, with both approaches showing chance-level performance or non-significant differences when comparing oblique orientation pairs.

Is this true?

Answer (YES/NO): NO